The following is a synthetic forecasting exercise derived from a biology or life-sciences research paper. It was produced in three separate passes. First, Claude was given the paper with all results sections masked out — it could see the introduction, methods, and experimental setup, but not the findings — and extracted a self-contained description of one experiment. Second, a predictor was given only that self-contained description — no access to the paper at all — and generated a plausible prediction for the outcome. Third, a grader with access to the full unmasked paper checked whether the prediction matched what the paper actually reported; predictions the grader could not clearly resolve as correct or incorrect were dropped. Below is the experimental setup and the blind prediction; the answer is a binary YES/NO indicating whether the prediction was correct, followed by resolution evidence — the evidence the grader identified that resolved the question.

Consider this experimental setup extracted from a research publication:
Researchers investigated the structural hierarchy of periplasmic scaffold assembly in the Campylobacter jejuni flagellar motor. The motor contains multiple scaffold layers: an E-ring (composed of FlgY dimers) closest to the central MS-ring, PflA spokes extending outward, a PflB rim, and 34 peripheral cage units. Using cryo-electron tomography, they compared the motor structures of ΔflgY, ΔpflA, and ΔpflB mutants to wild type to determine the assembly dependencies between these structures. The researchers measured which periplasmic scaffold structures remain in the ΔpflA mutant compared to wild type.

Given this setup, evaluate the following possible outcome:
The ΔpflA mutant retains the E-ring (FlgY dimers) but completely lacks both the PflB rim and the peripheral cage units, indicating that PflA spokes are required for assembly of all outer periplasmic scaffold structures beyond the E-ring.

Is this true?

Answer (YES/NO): YES